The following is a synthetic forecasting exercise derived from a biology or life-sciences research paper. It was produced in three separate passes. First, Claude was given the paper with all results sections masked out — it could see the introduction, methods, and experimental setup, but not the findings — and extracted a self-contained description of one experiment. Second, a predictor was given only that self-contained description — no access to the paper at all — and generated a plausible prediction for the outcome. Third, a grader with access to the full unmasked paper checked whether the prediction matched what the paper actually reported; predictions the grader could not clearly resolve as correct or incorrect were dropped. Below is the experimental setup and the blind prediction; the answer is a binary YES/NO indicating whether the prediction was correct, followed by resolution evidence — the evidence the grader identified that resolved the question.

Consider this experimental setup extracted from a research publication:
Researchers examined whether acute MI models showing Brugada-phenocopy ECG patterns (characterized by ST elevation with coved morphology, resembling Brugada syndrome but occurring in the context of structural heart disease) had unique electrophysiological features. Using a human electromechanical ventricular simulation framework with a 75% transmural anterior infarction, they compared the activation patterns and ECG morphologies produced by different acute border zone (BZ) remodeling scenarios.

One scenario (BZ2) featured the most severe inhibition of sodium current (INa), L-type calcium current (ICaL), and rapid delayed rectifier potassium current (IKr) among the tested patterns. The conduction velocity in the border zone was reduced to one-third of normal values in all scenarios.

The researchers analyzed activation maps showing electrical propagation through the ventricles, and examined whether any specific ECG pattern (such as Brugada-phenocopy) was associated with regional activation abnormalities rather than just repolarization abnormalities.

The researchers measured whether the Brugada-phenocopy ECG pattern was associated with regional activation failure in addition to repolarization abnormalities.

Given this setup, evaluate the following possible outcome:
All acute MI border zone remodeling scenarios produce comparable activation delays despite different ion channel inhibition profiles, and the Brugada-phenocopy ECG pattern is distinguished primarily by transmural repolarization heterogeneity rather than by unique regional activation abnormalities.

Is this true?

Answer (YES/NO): NO